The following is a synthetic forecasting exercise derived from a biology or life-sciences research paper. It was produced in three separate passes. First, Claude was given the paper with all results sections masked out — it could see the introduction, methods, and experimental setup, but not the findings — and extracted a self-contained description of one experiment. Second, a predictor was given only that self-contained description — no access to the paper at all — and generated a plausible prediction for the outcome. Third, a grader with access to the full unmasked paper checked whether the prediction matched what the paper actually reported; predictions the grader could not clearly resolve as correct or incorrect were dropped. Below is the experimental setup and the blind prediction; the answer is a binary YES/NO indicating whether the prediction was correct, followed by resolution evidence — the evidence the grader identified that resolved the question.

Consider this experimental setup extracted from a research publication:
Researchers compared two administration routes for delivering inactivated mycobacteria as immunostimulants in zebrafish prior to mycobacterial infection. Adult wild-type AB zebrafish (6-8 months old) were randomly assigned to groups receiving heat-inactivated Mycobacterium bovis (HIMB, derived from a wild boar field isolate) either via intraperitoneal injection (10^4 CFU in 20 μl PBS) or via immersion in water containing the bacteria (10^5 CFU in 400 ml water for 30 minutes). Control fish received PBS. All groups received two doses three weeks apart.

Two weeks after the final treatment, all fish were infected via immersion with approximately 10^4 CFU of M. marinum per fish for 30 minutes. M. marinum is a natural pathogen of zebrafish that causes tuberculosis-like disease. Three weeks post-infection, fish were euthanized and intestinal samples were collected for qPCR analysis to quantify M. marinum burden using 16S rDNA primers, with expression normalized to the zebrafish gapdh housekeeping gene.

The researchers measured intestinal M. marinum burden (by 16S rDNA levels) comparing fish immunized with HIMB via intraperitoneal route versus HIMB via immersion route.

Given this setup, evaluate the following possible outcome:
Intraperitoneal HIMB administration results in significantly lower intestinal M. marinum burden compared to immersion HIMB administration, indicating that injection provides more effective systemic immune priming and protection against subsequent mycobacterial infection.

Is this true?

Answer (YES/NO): NO